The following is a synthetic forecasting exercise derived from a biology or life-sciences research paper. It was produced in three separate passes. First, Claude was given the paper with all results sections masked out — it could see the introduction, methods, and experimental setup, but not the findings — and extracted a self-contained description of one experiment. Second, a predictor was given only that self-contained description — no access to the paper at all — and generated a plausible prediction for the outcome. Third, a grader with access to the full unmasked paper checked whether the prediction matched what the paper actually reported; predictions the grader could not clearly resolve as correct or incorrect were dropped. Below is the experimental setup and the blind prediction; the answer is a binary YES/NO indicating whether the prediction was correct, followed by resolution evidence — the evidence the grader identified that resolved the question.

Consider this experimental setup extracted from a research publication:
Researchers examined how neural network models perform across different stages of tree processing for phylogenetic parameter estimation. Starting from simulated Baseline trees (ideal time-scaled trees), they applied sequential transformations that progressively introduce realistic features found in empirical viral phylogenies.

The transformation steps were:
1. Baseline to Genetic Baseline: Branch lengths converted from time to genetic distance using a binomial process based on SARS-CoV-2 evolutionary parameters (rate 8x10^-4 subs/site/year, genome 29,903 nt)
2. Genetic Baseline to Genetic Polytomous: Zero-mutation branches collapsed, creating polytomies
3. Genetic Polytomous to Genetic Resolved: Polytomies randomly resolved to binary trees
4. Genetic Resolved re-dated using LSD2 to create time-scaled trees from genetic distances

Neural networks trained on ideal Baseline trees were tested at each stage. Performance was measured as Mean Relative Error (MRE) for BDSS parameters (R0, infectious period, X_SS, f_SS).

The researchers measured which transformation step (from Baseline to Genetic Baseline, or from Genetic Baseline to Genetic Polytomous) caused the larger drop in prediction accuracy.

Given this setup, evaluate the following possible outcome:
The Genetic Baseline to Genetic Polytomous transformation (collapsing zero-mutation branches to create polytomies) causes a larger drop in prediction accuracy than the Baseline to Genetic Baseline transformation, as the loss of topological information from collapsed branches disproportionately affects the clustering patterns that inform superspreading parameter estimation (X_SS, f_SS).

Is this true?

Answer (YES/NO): YES